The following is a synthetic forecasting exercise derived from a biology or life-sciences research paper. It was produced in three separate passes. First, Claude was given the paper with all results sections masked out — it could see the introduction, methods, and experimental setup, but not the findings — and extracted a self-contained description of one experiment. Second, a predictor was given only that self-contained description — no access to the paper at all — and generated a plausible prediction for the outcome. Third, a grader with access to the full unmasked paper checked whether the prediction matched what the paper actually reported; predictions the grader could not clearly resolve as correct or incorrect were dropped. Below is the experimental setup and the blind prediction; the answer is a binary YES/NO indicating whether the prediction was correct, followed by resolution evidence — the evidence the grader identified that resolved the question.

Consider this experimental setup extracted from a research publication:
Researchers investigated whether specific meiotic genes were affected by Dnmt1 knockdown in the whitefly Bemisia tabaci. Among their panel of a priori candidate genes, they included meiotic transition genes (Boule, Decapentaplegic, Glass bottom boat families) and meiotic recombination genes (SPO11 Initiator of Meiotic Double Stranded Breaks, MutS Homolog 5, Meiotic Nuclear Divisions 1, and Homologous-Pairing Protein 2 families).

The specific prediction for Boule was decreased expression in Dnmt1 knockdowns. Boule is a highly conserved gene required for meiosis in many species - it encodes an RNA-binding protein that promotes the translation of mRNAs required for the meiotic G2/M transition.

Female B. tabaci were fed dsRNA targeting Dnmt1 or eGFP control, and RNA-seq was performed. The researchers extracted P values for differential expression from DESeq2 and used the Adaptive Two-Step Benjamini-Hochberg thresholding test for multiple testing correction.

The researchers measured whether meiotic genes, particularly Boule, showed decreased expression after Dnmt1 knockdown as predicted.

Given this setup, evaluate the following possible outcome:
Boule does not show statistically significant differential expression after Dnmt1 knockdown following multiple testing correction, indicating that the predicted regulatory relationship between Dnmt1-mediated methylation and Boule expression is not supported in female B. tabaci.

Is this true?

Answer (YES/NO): YES